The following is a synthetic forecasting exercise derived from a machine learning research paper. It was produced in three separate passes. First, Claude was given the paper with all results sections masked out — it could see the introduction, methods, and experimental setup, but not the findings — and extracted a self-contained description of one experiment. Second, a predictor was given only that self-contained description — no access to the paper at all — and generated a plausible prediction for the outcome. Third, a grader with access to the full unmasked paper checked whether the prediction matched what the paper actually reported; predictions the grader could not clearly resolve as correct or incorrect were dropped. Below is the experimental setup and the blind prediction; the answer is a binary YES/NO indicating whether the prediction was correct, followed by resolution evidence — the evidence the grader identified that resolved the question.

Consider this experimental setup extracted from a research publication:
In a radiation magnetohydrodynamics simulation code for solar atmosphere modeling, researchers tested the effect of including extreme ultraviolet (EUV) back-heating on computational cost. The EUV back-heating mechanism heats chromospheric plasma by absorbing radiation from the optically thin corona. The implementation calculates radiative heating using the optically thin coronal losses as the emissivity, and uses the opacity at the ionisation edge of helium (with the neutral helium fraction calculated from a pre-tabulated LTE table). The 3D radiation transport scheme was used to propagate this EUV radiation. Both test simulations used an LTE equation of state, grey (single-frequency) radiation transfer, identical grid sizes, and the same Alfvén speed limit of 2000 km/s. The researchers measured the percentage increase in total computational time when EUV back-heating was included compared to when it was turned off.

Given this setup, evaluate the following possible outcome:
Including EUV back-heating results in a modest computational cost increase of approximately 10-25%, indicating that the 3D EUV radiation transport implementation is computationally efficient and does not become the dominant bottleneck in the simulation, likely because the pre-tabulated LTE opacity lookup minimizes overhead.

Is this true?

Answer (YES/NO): NO